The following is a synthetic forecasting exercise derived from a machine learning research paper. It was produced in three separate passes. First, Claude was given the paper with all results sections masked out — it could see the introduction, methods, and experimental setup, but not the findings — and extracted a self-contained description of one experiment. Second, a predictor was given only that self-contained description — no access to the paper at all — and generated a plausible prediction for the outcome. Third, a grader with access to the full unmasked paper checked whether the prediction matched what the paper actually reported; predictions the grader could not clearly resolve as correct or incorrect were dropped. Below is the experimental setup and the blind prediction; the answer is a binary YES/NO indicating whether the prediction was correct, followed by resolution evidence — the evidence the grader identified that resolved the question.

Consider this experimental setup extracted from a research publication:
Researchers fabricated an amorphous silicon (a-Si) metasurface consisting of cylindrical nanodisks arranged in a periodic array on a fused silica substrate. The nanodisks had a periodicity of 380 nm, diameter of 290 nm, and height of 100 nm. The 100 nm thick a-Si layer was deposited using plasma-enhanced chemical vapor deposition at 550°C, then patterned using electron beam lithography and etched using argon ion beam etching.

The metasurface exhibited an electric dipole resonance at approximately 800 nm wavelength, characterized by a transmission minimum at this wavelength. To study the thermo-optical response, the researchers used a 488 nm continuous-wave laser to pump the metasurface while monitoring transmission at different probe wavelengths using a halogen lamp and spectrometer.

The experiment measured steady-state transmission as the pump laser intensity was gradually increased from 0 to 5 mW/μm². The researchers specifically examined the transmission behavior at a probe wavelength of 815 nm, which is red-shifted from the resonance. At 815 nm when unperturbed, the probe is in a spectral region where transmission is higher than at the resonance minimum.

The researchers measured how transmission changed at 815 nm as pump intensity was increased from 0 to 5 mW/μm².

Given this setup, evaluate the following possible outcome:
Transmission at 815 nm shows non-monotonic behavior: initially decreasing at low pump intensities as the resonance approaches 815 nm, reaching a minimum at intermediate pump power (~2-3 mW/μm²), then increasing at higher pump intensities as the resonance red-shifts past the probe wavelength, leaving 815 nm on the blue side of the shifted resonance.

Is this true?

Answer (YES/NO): YES